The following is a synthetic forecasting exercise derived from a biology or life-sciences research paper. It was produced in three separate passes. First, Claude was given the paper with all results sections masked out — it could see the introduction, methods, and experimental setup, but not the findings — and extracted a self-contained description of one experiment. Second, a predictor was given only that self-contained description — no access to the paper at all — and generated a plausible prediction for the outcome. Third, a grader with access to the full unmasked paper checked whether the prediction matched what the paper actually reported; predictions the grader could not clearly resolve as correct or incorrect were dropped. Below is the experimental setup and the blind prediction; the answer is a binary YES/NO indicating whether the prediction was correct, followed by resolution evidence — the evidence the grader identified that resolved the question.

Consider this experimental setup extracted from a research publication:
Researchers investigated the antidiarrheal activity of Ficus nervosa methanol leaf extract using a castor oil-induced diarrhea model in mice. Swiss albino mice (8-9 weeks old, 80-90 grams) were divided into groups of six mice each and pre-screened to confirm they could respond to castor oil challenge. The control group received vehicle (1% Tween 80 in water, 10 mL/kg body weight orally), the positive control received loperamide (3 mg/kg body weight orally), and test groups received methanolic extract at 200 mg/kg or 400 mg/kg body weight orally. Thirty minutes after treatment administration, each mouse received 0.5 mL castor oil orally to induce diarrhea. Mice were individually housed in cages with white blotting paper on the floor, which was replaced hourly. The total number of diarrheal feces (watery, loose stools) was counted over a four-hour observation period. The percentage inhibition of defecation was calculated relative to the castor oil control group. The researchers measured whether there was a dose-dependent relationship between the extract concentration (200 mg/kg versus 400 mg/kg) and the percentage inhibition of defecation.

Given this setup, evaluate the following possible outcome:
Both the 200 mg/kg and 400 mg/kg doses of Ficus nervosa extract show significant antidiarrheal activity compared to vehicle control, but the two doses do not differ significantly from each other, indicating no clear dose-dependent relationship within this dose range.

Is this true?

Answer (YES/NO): NO